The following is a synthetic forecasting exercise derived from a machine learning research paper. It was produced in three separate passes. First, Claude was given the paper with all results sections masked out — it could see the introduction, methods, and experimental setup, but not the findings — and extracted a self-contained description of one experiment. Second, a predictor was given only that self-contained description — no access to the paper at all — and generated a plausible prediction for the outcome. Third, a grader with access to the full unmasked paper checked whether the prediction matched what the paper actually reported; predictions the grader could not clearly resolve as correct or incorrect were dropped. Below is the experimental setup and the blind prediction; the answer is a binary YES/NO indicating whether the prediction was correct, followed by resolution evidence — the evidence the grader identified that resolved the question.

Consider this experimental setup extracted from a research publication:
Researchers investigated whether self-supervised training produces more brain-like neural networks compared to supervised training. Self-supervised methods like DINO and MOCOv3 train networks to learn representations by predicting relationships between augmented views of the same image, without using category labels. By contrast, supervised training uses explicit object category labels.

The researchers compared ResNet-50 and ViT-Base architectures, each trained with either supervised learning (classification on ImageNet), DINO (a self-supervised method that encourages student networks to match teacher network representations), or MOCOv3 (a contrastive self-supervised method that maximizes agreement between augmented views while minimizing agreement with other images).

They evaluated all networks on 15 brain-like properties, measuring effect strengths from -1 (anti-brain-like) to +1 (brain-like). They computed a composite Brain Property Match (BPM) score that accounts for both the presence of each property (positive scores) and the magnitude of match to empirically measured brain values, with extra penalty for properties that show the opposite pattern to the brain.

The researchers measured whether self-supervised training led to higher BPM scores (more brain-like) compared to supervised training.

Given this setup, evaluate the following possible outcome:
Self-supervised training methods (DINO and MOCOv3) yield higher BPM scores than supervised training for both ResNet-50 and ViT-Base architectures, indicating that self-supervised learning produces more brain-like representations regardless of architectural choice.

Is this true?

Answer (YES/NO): NO